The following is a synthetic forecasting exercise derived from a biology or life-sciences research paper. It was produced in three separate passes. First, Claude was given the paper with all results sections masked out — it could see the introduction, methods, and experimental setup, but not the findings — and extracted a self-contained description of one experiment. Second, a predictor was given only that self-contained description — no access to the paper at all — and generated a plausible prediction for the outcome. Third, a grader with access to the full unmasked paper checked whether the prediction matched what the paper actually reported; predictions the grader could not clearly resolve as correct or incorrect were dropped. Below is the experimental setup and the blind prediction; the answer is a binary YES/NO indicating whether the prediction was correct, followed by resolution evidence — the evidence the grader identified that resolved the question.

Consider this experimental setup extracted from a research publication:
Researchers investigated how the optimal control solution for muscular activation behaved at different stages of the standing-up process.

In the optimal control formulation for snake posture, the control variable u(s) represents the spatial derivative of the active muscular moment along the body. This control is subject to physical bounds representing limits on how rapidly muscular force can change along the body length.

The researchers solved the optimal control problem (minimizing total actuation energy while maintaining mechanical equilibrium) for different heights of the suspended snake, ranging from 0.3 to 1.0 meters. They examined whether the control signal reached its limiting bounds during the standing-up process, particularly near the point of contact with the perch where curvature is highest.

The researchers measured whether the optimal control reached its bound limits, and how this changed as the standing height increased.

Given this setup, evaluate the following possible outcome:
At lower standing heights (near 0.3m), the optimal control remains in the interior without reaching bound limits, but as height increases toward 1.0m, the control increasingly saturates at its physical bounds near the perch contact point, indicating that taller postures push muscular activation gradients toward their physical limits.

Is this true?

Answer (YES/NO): NO